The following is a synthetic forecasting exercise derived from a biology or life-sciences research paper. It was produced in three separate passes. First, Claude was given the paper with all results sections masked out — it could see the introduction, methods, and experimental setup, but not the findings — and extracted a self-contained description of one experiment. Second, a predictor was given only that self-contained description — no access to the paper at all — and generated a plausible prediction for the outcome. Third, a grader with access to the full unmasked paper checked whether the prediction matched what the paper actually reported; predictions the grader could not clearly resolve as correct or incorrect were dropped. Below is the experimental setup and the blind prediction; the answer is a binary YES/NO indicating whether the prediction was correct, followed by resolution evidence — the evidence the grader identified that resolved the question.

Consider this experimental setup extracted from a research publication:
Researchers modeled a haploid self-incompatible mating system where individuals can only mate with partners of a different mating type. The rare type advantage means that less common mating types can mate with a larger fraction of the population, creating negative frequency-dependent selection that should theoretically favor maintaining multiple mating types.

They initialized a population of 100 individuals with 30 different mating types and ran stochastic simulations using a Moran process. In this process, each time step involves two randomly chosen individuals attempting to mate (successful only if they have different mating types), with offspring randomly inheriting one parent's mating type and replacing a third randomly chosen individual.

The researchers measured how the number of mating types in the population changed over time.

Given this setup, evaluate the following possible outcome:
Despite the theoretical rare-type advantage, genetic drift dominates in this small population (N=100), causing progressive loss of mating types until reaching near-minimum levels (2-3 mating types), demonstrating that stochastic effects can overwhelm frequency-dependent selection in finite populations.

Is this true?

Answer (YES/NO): NO